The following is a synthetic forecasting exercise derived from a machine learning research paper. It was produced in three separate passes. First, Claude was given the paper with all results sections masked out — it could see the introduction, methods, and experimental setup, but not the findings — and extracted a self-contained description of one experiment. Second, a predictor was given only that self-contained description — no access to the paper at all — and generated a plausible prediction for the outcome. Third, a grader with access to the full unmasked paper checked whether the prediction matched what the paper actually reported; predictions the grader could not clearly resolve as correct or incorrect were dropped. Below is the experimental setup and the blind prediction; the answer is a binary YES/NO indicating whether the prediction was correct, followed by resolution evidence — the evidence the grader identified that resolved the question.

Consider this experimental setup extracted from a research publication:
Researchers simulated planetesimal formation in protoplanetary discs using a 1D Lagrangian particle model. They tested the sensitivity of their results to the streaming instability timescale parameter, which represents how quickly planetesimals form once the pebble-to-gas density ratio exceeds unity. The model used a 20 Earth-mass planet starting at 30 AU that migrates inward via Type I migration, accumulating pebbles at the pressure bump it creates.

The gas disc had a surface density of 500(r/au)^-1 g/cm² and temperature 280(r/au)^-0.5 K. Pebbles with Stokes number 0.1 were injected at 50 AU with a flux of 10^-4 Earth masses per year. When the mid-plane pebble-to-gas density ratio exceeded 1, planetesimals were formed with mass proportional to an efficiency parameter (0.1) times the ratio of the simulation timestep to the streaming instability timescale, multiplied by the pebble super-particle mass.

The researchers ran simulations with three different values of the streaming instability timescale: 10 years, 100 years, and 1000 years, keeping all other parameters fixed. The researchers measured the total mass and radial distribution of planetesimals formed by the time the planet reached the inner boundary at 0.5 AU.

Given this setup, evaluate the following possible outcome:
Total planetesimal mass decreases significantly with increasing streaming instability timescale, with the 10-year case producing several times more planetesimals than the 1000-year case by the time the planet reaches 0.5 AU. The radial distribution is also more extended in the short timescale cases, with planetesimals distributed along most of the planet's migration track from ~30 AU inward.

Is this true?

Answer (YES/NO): NO